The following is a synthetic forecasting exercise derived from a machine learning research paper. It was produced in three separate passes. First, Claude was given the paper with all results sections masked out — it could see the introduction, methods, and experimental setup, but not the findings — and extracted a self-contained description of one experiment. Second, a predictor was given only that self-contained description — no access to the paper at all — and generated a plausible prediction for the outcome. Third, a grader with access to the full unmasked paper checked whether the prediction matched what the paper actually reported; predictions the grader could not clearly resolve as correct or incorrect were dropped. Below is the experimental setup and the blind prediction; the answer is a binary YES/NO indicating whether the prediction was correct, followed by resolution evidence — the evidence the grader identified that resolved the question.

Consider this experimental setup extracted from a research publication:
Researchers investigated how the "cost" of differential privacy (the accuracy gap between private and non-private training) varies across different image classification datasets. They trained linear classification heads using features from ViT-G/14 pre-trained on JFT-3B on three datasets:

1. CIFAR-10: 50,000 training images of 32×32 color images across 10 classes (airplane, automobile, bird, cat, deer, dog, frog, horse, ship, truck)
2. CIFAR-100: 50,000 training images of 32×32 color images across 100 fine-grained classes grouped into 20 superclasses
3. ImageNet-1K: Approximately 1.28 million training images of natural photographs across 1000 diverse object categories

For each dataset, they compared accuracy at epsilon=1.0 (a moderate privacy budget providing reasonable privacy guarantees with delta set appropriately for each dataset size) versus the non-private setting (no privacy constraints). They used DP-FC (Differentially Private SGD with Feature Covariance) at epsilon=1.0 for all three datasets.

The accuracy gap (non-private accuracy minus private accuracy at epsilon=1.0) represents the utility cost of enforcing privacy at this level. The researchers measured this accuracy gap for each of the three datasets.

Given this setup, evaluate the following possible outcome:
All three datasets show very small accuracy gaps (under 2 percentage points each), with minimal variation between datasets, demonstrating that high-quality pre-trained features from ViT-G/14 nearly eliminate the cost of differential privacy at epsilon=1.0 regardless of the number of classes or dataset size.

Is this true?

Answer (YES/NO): NO